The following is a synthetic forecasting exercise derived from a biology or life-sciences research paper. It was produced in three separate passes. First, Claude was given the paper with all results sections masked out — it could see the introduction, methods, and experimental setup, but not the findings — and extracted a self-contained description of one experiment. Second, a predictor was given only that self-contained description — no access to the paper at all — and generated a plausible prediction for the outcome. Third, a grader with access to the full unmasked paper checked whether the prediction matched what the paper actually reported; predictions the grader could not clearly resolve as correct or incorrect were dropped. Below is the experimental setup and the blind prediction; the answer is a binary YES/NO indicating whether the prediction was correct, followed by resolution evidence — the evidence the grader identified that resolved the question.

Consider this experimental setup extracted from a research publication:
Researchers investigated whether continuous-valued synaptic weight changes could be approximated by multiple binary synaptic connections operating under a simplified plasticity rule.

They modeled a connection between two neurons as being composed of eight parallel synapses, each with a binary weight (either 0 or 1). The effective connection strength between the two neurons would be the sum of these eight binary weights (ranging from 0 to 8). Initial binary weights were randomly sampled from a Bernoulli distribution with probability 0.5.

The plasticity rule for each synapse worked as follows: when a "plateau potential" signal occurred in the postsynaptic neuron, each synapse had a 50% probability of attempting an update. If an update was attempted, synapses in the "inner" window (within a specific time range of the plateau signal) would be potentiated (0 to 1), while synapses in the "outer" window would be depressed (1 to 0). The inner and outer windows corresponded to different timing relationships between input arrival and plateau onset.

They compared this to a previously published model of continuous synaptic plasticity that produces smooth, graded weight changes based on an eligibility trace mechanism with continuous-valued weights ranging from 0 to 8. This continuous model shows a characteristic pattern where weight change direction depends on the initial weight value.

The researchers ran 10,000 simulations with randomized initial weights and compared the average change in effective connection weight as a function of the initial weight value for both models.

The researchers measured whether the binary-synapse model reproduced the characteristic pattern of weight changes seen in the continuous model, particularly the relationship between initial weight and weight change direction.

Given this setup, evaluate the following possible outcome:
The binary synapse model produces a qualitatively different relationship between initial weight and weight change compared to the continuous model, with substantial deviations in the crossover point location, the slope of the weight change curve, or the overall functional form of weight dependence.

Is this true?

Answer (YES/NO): NO